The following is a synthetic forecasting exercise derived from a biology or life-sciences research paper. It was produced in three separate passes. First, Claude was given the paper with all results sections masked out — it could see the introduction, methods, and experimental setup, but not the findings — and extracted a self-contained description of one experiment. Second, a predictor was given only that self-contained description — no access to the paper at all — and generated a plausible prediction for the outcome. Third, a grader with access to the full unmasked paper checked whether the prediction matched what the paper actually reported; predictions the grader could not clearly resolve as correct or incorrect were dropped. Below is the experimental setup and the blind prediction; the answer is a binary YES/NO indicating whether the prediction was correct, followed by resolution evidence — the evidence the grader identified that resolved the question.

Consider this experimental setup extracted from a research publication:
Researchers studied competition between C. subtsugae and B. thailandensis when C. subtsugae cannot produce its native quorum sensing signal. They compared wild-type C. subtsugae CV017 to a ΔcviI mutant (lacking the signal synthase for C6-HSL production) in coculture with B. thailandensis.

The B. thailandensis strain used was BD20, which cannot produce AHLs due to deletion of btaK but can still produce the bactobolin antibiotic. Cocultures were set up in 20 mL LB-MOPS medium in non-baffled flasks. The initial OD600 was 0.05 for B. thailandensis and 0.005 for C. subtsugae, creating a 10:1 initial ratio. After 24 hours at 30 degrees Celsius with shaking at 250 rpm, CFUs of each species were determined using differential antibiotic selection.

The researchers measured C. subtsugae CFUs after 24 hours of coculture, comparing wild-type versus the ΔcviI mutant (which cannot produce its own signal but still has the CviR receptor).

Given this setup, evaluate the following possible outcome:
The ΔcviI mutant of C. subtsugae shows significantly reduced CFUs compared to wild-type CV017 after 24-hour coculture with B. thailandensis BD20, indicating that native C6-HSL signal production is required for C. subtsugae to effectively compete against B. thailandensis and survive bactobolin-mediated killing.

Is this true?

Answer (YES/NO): NO